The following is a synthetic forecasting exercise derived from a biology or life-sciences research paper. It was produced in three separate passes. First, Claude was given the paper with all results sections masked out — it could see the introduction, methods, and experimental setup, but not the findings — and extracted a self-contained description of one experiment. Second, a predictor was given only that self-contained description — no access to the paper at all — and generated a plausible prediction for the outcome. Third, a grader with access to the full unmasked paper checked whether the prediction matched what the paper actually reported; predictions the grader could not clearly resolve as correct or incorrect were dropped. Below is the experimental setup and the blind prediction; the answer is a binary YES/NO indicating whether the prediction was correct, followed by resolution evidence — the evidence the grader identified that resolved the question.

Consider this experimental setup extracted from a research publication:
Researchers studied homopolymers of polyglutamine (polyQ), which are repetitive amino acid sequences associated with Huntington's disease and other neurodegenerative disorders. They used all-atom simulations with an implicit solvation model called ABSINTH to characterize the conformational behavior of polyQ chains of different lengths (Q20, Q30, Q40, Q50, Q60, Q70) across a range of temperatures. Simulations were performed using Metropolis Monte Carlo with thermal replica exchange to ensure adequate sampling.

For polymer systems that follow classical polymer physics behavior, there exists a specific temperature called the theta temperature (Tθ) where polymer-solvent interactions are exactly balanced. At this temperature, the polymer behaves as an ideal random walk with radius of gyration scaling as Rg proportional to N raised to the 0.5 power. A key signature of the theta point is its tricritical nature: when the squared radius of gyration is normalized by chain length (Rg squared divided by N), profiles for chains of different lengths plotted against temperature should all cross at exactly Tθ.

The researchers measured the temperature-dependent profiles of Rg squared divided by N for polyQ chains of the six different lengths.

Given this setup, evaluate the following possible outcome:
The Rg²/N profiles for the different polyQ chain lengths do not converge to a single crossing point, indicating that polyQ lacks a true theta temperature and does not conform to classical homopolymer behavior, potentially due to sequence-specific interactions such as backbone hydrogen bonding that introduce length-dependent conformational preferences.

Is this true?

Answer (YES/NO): NO